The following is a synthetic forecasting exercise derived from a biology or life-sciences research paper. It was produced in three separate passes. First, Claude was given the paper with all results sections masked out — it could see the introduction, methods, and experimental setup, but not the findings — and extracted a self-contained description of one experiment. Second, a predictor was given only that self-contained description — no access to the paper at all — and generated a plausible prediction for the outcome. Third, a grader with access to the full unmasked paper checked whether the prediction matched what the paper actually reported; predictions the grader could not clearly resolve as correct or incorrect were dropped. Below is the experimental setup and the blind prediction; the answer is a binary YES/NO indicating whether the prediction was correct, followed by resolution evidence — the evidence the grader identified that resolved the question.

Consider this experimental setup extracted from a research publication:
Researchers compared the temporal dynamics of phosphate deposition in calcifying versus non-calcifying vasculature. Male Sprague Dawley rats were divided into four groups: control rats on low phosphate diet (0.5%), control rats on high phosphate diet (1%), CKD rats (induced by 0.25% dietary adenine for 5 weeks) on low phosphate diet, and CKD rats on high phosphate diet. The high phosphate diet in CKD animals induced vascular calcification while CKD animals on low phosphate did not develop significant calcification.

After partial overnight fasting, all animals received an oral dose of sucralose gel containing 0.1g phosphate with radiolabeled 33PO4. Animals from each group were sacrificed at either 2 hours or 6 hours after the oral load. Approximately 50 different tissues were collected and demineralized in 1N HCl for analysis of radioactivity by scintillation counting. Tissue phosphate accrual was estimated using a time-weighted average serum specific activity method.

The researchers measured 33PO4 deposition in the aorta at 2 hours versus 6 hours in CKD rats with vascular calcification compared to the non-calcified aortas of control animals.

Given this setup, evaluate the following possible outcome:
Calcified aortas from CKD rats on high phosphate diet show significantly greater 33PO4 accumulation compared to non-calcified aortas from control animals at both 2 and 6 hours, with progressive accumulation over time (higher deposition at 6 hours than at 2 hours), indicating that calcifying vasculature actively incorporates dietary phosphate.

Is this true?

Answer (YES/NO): NO